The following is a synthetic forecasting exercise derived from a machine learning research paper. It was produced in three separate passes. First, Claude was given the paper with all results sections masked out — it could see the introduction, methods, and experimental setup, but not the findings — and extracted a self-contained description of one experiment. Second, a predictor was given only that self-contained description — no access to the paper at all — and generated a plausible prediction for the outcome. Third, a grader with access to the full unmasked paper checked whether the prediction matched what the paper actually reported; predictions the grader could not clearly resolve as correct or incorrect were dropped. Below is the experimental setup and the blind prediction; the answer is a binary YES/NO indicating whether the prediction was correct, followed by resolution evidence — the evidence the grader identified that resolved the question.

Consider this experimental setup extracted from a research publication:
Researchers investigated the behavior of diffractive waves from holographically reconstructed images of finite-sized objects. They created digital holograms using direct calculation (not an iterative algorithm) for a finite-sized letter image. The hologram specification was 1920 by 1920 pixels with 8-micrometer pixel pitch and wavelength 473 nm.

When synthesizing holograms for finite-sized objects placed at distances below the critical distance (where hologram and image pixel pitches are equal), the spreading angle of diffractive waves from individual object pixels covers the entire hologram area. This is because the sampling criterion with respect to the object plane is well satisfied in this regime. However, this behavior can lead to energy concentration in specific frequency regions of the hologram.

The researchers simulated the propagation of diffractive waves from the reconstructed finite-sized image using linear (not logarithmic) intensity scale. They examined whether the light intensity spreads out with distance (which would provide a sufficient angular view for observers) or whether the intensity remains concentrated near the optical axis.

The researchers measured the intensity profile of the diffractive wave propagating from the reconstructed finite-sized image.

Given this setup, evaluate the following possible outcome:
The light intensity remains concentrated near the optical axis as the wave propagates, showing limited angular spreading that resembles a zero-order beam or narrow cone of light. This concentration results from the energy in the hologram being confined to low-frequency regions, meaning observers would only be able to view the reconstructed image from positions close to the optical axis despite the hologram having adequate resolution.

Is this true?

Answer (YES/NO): YES